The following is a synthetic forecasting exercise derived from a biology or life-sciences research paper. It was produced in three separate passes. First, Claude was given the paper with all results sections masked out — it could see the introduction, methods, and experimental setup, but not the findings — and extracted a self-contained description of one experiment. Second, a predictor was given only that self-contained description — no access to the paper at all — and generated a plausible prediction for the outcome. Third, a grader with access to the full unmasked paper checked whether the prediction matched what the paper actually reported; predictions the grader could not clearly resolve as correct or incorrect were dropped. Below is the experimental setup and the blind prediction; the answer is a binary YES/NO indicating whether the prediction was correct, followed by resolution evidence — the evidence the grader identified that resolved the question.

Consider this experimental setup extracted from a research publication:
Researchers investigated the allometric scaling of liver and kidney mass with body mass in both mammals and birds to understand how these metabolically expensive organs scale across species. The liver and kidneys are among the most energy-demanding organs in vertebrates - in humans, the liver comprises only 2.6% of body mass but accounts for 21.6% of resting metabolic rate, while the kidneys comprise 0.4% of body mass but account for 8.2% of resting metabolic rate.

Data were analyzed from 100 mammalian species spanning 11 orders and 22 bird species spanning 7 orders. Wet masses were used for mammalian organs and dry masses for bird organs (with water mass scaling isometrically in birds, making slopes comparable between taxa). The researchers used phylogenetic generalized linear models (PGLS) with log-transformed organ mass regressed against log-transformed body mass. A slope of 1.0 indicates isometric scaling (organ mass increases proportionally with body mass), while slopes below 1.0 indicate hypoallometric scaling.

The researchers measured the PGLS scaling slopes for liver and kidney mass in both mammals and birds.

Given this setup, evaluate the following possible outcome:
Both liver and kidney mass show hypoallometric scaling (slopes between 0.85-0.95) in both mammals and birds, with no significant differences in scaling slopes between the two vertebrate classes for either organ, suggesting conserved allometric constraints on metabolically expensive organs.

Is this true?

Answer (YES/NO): NO